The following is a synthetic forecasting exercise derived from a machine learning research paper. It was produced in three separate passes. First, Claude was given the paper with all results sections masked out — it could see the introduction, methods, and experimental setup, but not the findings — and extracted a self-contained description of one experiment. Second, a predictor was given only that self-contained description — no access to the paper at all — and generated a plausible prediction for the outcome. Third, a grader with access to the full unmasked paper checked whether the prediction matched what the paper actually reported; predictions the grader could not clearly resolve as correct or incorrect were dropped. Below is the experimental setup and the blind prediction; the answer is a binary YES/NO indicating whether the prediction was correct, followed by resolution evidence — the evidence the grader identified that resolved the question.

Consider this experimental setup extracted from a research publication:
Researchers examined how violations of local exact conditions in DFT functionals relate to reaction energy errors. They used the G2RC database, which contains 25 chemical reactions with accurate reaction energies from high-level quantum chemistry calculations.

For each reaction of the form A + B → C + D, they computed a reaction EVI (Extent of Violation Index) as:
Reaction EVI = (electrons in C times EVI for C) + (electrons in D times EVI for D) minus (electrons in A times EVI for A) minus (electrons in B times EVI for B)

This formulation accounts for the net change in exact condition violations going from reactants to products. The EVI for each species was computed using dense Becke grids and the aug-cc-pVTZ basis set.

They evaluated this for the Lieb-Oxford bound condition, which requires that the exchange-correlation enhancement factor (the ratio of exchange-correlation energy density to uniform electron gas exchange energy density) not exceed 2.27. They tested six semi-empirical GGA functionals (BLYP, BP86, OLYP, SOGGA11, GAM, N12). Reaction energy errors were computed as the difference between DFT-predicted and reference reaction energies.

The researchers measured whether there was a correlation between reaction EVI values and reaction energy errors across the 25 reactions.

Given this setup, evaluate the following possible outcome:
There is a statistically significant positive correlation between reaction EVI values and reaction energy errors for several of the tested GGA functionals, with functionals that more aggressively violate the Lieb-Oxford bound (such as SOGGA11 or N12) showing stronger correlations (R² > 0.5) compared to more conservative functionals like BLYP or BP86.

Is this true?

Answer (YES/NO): NO